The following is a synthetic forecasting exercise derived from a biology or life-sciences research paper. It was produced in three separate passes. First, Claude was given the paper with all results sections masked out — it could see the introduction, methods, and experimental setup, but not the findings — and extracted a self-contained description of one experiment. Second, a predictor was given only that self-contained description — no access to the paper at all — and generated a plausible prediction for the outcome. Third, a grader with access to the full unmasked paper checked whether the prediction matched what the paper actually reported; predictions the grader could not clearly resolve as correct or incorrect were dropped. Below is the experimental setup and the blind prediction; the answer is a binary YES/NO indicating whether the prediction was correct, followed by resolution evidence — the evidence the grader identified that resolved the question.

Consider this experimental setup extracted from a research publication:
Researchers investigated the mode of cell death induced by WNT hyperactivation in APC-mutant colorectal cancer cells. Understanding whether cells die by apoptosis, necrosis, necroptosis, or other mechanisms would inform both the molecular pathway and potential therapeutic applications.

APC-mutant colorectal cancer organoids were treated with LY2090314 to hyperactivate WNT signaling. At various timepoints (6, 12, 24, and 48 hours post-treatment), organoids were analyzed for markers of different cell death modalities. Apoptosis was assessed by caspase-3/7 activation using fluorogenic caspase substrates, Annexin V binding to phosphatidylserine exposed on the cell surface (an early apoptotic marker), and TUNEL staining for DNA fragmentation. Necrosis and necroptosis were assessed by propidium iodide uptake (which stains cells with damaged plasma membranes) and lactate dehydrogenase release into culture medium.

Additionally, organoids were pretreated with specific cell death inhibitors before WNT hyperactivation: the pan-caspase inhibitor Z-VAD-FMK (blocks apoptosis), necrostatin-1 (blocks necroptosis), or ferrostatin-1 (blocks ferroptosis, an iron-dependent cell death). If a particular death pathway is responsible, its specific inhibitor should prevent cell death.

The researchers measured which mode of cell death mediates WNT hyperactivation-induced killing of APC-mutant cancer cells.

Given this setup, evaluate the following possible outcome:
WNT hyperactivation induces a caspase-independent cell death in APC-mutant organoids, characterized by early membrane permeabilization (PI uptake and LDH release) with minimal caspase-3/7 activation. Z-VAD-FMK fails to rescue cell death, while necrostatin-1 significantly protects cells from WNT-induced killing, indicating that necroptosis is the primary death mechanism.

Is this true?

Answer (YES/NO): NO